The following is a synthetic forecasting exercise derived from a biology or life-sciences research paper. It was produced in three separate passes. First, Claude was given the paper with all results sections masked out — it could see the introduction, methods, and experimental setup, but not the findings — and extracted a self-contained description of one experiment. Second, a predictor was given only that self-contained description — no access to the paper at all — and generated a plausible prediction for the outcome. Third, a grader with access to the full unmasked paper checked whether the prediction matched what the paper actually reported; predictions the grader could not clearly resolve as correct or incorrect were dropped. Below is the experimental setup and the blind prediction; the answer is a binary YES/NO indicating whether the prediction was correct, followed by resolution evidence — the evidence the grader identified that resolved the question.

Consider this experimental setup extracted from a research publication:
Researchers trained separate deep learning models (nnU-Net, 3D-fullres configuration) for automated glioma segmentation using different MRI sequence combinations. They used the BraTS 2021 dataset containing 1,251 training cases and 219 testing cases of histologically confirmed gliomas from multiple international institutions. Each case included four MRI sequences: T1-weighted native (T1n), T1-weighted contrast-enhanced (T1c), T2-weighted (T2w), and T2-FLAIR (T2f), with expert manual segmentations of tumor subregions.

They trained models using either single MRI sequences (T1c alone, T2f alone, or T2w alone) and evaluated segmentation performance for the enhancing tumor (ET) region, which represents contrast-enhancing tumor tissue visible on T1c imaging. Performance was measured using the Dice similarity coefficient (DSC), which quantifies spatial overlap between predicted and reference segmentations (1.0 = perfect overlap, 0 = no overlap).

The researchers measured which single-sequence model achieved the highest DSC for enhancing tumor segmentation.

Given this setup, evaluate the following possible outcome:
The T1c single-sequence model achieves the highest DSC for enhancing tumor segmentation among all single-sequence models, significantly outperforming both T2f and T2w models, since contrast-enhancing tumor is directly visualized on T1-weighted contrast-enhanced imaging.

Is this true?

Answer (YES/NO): YES